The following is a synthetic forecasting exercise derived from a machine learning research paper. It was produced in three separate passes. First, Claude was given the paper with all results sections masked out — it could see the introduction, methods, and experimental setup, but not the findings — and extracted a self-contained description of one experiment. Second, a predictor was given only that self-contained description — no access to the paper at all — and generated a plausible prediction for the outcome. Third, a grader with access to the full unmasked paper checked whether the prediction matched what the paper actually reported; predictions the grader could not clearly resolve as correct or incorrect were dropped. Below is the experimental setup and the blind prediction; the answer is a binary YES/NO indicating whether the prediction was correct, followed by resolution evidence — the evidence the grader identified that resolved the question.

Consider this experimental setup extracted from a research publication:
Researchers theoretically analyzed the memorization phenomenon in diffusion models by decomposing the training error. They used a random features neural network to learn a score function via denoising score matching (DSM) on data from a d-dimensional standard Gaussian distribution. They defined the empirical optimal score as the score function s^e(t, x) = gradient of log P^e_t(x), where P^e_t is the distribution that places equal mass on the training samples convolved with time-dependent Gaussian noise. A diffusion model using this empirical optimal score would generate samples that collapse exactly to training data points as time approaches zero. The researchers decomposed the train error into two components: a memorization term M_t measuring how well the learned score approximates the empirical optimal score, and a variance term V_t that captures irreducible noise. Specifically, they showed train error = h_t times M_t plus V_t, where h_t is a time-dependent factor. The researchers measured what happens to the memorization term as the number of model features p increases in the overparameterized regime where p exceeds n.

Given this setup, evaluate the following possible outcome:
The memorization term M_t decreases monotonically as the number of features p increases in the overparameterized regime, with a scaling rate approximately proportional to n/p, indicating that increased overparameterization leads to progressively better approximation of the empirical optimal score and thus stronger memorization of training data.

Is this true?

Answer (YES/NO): NO